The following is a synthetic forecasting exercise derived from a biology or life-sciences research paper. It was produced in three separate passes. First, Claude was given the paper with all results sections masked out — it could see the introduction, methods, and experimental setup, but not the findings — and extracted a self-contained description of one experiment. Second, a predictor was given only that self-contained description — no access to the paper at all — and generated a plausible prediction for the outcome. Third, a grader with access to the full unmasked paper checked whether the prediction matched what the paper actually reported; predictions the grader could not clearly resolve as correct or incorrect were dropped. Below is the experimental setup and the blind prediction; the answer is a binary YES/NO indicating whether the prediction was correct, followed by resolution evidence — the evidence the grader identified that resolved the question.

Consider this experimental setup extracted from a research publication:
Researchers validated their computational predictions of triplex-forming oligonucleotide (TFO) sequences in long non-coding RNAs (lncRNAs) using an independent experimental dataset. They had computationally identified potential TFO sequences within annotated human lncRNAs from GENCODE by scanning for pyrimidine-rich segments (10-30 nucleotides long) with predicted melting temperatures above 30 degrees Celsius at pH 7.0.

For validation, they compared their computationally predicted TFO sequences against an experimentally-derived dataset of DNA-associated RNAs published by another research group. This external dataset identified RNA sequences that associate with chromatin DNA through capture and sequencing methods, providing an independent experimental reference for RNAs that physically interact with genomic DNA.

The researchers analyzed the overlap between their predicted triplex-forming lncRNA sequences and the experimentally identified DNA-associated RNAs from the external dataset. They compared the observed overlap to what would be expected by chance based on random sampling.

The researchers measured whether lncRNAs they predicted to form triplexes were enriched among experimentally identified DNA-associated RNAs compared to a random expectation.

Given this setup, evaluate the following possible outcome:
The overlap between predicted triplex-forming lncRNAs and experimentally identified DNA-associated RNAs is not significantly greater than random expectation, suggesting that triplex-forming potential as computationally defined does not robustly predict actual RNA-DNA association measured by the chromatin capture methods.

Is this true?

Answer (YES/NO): NO